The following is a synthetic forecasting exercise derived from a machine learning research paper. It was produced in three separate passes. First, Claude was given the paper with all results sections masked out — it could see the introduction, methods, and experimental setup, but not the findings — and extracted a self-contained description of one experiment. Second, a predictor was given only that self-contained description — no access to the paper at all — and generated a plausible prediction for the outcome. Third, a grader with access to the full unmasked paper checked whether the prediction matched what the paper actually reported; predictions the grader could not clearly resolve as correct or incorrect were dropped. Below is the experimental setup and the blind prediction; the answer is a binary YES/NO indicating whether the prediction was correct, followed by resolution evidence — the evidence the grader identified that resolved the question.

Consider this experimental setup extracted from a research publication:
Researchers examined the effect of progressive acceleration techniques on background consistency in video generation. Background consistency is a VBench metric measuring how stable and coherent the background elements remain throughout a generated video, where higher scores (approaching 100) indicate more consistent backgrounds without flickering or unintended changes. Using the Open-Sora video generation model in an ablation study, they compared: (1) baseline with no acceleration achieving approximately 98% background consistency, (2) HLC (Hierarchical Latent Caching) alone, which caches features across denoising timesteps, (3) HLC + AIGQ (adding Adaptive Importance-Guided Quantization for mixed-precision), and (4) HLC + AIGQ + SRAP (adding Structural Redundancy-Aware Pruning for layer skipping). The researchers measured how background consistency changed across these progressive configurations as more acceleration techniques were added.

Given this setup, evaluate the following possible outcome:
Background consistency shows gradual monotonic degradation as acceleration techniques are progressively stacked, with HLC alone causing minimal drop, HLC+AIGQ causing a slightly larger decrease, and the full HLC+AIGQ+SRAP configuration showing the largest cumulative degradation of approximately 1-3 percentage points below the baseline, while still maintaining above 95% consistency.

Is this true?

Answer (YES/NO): NO